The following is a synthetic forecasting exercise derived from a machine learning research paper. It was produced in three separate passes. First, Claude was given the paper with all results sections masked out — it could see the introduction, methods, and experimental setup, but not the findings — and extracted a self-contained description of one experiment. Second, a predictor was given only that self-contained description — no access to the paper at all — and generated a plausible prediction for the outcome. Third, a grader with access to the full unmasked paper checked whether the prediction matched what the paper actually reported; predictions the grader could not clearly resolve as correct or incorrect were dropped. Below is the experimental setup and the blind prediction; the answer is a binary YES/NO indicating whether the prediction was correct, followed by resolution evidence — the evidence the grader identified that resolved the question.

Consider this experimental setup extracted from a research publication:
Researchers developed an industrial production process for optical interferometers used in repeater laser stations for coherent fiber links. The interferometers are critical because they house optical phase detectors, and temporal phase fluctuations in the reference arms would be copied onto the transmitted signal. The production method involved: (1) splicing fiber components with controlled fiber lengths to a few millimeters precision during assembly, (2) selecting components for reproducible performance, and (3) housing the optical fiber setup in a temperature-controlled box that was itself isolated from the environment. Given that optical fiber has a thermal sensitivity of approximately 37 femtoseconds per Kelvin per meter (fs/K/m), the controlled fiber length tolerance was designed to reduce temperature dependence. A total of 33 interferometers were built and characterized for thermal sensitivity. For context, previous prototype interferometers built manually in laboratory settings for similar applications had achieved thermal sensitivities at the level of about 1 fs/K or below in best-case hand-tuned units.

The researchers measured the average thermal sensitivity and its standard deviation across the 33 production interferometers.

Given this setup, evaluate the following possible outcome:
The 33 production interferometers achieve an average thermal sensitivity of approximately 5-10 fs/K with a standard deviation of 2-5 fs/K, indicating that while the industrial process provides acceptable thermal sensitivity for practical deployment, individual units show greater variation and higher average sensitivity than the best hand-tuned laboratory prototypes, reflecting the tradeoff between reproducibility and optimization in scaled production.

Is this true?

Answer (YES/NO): NO